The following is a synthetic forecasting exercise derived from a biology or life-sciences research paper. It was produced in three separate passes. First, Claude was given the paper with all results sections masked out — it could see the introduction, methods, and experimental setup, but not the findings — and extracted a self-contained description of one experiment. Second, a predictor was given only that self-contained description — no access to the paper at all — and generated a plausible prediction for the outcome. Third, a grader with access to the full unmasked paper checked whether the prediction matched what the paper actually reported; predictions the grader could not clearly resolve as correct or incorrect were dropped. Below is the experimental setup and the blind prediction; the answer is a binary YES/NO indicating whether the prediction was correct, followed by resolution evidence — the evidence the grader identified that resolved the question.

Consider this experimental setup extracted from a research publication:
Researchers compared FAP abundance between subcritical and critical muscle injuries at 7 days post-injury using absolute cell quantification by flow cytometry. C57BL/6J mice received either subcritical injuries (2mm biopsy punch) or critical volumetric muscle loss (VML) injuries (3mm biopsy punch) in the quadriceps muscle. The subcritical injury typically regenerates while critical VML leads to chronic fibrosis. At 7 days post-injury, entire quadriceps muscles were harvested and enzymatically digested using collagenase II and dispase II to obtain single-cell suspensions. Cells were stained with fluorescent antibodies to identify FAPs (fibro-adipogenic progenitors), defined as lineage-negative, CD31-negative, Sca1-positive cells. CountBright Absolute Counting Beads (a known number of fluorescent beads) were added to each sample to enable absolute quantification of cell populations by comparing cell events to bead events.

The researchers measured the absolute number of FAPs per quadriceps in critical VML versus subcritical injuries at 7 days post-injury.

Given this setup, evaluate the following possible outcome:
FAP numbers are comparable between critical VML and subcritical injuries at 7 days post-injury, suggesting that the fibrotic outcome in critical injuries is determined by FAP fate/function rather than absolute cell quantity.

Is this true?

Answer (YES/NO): NO